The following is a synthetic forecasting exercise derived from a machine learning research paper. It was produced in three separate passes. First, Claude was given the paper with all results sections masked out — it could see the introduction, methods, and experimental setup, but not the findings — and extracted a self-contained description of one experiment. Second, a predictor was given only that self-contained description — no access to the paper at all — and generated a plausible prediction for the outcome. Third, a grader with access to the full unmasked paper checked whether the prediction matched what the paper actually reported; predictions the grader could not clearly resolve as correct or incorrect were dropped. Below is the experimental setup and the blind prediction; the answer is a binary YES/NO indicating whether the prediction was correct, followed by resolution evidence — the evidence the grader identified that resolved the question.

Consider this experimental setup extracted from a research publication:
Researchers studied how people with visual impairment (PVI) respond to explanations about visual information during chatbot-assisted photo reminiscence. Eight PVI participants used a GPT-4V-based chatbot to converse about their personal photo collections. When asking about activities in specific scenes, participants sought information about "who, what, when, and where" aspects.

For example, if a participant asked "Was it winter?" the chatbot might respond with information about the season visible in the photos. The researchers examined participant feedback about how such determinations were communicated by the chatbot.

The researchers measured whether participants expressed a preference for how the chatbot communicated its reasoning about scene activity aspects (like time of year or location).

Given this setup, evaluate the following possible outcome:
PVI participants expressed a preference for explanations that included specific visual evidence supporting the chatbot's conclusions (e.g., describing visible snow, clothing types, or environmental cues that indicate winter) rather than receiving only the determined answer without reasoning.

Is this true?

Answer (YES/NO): YES